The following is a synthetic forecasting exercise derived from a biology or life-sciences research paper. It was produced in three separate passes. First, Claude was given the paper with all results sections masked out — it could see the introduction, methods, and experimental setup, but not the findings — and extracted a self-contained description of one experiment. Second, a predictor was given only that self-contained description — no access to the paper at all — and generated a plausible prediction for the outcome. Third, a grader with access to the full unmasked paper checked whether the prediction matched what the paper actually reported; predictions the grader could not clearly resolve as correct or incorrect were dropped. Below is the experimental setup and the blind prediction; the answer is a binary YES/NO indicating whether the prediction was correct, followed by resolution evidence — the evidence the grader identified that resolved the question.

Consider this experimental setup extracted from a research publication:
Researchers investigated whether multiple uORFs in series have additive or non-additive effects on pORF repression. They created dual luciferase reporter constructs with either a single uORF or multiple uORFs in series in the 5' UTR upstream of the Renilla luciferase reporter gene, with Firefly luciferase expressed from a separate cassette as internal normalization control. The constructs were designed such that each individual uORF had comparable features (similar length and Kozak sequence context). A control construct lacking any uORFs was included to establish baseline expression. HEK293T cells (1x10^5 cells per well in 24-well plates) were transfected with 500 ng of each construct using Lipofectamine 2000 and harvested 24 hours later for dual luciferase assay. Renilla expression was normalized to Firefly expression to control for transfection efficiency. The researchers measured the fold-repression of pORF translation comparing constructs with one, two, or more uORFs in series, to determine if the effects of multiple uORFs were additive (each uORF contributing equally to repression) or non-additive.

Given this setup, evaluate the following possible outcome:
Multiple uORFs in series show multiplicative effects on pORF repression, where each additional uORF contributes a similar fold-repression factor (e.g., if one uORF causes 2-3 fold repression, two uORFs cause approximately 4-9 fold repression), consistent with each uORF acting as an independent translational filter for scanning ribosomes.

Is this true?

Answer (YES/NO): NO